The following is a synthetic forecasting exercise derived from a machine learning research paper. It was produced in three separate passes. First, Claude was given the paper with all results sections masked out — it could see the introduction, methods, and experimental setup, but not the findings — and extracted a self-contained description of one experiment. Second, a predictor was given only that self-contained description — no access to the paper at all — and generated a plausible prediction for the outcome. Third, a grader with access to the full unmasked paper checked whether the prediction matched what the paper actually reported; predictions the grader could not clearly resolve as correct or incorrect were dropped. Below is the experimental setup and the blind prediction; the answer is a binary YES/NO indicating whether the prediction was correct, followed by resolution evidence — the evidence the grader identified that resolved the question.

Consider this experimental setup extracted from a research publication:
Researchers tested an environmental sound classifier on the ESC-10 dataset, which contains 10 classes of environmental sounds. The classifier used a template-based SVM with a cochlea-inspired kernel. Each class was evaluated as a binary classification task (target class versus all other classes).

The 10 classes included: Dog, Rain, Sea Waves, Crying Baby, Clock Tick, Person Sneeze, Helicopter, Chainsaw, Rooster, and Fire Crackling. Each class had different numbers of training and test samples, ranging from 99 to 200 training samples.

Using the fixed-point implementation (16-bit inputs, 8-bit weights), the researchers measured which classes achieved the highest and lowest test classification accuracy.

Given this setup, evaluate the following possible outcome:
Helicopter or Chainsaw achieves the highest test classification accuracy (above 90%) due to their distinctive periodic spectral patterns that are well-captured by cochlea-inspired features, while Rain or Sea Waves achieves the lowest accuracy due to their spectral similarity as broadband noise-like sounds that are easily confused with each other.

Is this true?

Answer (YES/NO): NO